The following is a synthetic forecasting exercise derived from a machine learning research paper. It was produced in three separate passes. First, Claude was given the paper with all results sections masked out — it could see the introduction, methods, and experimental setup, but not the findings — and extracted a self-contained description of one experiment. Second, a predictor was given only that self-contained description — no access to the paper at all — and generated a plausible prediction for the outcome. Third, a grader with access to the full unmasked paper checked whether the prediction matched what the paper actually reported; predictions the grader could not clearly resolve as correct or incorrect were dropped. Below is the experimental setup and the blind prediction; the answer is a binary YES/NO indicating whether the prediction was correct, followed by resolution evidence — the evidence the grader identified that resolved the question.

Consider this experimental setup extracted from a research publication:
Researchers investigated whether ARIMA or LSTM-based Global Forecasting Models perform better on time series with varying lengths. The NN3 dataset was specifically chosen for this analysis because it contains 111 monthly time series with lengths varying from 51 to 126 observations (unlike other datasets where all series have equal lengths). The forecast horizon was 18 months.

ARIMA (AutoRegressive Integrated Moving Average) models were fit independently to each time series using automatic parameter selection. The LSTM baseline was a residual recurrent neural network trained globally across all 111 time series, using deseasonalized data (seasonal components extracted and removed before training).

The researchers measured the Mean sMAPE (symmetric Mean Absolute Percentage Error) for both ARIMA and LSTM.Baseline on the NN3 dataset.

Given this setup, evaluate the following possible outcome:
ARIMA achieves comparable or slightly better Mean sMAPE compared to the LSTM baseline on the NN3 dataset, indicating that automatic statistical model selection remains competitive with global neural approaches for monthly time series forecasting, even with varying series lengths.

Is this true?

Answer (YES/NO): YES